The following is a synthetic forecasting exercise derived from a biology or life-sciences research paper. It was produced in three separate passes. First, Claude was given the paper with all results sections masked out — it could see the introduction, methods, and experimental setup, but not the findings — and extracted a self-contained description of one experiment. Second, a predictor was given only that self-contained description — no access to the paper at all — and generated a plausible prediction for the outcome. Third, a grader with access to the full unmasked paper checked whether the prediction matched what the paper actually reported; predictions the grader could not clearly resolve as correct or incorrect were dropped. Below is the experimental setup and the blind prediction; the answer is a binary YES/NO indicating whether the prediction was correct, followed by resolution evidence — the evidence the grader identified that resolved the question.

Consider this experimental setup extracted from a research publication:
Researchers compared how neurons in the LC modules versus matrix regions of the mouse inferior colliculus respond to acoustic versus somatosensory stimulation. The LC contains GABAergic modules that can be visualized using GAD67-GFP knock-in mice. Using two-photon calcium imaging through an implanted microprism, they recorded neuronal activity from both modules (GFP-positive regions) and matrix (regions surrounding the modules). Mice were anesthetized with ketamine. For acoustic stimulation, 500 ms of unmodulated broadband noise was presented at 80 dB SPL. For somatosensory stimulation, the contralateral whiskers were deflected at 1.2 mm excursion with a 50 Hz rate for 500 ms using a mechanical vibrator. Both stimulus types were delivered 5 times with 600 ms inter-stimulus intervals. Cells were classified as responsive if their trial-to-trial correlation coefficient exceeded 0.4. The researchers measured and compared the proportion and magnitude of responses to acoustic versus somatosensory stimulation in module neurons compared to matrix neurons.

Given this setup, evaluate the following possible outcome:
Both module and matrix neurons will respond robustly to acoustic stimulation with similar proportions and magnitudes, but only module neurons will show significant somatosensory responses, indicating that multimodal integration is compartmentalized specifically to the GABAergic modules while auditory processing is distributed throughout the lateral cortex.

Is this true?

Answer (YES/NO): NO